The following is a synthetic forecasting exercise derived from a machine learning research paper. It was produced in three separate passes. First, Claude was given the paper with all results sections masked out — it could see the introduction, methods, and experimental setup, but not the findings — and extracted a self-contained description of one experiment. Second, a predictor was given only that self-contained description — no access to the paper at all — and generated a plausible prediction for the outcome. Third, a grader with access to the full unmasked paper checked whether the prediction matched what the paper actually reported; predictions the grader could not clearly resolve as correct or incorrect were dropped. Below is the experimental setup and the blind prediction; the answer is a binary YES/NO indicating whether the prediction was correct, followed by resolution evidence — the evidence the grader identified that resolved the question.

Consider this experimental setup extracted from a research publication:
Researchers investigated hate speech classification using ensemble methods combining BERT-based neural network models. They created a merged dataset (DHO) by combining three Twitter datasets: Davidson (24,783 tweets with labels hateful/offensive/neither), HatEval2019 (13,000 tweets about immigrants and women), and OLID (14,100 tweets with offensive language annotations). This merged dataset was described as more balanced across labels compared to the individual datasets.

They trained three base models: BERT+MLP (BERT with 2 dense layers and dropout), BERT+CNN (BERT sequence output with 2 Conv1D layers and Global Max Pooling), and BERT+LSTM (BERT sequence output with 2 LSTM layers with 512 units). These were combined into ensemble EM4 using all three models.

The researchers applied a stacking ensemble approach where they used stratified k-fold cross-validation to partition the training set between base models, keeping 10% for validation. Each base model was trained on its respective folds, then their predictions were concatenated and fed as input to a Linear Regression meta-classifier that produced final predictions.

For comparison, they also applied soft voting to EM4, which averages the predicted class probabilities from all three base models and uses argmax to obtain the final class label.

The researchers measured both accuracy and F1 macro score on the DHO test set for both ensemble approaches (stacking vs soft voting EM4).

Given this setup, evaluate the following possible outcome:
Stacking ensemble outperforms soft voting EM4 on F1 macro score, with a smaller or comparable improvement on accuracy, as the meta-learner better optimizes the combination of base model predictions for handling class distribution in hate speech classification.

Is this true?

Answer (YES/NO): NO